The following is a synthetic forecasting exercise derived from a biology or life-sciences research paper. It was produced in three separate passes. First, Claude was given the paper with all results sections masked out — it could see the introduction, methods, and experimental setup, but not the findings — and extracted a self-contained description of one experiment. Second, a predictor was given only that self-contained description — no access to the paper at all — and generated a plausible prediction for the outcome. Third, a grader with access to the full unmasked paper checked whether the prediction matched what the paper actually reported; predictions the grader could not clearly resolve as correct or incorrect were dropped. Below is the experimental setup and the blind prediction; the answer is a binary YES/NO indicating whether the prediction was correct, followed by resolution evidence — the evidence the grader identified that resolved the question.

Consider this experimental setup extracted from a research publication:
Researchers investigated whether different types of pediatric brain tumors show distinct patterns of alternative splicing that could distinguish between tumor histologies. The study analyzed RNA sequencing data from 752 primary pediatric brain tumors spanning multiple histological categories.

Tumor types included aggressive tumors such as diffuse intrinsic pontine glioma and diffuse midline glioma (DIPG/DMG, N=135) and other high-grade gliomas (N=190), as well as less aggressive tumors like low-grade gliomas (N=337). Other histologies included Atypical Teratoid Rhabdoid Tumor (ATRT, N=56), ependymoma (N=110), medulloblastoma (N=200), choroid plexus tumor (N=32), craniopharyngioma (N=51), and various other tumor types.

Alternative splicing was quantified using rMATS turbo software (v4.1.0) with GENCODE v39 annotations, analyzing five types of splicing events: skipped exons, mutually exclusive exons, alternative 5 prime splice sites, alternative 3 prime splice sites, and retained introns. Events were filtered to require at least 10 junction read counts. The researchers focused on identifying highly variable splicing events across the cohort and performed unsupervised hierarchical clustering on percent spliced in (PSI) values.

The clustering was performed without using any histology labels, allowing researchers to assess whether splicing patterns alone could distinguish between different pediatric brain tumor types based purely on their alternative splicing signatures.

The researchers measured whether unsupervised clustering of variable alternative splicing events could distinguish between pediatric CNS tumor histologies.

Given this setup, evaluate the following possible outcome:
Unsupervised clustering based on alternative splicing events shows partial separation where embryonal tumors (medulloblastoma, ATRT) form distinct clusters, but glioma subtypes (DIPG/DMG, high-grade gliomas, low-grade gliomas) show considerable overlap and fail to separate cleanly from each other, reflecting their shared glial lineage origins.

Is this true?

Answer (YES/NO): NO